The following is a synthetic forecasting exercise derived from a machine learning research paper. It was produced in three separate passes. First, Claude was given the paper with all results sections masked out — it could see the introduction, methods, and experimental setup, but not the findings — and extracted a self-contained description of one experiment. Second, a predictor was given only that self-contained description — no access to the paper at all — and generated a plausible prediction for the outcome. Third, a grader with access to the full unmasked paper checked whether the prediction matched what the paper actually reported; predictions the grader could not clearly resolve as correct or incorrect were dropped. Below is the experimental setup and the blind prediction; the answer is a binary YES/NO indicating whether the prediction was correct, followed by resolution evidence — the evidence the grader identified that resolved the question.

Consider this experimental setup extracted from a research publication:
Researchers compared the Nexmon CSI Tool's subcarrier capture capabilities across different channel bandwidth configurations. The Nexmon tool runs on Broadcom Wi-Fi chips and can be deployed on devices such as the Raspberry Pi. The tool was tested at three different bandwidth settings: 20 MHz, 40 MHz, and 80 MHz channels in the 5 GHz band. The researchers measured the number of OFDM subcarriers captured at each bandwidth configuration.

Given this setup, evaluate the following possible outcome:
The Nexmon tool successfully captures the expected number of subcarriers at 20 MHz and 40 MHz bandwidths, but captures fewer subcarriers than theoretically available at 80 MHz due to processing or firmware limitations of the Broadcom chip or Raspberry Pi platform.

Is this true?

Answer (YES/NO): NO